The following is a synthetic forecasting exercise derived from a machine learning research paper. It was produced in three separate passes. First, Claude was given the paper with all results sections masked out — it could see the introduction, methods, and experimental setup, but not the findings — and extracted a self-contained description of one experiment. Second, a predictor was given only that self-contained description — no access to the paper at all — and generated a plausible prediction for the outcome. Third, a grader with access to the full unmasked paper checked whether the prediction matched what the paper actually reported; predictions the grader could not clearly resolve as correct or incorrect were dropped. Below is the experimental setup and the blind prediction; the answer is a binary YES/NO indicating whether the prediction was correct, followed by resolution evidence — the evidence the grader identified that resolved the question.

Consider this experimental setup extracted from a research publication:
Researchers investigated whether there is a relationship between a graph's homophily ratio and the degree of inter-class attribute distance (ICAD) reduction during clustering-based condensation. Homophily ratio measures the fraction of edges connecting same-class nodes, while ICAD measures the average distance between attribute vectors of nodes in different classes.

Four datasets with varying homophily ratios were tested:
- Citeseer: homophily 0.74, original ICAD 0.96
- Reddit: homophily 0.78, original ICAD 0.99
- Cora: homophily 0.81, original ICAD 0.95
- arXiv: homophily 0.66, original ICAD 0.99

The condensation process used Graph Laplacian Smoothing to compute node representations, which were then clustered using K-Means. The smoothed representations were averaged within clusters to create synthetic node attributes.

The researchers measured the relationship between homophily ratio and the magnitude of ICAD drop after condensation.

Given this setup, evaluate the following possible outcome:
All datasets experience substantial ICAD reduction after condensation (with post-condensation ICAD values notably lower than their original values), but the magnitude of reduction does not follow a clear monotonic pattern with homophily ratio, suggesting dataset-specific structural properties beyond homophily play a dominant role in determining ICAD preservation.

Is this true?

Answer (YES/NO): NO